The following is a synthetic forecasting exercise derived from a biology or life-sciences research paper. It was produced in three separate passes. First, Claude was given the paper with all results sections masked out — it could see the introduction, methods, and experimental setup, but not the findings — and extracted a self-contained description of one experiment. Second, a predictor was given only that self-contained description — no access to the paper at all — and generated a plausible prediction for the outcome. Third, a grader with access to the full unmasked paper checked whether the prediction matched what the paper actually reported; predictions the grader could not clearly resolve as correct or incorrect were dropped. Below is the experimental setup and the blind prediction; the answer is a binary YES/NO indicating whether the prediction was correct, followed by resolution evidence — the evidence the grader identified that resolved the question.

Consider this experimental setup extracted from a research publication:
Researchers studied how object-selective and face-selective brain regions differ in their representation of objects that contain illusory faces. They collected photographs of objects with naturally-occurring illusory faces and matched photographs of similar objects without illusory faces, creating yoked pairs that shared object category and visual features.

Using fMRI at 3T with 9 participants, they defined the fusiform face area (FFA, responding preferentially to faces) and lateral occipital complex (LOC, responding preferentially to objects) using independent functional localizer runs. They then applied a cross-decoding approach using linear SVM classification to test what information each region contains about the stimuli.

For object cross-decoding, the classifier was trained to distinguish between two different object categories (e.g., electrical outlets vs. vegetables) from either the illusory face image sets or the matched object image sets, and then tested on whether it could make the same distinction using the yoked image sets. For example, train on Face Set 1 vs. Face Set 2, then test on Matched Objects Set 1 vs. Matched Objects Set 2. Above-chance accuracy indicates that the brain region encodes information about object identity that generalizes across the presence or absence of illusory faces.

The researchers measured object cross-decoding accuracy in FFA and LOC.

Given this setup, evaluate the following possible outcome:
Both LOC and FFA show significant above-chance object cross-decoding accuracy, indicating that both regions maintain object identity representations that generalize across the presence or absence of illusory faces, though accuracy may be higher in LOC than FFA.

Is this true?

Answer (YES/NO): NO